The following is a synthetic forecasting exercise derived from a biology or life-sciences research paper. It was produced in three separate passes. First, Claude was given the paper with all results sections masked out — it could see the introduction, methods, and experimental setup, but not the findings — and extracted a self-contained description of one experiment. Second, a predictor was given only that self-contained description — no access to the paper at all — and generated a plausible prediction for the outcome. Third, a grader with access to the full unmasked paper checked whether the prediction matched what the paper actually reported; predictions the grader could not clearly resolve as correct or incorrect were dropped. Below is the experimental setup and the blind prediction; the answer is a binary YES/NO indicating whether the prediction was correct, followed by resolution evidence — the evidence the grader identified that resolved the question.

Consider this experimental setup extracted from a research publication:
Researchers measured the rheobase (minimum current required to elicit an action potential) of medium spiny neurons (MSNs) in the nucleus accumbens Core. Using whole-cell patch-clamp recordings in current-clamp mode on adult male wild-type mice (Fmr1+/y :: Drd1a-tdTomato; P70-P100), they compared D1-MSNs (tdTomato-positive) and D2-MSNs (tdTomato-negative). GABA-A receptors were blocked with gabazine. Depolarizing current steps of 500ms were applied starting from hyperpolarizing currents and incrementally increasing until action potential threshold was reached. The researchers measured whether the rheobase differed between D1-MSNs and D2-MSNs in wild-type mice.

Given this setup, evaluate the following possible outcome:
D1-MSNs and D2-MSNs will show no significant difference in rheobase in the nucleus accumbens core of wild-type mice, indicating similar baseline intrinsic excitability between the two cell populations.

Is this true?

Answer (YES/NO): NO